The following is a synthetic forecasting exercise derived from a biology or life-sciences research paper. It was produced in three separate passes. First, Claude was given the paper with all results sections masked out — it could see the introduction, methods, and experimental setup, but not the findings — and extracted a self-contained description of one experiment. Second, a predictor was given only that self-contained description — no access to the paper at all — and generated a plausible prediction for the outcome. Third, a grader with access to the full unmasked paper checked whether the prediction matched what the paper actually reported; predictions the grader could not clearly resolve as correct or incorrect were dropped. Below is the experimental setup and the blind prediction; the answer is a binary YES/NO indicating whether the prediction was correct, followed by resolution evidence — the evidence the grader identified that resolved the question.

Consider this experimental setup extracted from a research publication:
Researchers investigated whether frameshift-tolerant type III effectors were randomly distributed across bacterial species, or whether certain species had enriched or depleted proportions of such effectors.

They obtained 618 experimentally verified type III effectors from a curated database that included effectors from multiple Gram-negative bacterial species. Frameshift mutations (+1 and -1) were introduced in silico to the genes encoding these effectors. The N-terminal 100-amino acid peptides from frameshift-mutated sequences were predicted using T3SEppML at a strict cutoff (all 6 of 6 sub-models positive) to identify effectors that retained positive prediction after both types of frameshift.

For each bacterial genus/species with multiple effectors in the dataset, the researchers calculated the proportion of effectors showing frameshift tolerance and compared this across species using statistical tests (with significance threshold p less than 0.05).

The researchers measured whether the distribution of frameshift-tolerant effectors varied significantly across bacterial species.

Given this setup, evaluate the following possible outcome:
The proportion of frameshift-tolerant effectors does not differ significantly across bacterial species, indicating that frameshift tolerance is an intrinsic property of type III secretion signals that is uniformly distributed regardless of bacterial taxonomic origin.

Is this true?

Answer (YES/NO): NO